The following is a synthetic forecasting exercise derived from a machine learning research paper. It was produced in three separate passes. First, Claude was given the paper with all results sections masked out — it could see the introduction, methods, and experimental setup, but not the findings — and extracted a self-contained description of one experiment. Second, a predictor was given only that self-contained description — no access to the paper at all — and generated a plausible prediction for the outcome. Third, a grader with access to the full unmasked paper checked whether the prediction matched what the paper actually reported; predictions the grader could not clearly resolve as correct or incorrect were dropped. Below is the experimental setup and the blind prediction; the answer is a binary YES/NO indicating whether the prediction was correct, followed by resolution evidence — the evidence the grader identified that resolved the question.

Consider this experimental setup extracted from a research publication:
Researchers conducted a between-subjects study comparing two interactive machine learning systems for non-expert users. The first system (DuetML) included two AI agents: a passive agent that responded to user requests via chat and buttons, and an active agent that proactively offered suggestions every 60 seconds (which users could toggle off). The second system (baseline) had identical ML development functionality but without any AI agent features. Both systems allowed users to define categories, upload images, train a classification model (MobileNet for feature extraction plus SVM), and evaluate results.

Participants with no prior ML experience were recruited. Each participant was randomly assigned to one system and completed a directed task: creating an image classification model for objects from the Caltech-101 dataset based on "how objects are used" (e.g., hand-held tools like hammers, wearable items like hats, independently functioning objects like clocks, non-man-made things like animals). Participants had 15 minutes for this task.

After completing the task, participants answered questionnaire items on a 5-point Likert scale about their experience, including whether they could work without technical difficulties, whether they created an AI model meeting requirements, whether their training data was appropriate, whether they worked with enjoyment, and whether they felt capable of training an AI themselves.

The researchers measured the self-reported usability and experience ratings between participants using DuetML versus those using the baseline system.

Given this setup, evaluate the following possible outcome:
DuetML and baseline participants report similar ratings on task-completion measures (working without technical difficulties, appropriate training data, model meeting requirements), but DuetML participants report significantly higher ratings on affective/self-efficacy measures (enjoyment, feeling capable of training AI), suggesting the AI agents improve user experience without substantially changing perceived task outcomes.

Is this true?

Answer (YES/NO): NO